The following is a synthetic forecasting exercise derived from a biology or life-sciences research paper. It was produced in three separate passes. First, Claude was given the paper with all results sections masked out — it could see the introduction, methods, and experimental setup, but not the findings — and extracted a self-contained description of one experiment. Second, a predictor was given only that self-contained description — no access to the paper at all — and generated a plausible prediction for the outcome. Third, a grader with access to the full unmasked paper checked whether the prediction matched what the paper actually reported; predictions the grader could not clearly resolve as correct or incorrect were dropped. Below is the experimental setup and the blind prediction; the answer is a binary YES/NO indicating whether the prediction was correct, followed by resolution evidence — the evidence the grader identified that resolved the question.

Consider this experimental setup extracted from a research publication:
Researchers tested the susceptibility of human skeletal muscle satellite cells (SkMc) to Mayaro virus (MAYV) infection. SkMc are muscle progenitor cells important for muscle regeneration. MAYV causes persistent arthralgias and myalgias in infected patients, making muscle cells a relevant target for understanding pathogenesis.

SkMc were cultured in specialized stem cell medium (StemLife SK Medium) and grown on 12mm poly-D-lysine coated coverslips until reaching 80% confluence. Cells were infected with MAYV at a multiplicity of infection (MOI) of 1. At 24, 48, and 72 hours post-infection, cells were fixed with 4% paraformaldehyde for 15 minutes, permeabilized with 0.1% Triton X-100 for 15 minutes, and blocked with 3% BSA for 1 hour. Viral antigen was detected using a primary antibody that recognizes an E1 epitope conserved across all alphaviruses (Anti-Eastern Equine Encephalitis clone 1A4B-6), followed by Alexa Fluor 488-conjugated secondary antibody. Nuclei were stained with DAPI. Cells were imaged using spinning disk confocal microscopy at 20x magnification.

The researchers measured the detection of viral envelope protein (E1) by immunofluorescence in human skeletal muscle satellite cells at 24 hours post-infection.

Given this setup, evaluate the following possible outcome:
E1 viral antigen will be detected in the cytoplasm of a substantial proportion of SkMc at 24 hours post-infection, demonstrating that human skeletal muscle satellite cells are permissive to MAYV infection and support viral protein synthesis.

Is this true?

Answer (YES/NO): YES